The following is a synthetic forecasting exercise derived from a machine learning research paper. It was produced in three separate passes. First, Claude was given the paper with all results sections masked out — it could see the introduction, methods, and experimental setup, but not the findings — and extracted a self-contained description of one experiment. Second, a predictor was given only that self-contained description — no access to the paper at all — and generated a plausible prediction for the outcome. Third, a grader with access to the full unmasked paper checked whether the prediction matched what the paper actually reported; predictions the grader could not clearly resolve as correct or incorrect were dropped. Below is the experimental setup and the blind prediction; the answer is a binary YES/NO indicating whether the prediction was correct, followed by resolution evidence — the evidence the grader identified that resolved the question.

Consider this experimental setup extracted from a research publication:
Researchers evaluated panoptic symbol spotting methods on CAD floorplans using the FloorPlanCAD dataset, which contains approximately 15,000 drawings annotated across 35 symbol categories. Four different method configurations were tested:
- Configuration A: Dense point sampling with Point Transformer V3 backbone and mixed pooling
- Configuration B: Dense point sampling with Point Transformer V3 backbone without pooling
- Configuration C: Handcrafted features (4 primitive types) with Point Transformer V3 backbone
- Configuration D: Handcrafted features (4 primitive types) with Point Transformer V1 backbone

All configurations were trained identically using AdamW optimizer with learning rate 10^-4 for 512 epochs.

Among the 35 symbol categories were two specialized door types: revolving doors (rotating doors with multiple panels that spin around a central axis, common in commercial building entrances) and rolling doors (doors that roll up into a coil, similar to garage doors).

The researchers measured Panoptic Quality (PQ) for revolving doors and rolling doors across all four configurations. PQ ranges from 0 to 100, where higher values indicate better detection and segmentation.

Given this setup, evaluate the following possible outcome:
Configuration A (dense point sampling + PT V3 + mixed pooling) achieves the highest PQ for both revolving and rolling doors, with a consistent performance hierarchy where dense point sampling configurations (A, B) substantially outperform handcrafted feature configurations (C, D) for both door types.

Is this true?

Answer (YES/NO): NO